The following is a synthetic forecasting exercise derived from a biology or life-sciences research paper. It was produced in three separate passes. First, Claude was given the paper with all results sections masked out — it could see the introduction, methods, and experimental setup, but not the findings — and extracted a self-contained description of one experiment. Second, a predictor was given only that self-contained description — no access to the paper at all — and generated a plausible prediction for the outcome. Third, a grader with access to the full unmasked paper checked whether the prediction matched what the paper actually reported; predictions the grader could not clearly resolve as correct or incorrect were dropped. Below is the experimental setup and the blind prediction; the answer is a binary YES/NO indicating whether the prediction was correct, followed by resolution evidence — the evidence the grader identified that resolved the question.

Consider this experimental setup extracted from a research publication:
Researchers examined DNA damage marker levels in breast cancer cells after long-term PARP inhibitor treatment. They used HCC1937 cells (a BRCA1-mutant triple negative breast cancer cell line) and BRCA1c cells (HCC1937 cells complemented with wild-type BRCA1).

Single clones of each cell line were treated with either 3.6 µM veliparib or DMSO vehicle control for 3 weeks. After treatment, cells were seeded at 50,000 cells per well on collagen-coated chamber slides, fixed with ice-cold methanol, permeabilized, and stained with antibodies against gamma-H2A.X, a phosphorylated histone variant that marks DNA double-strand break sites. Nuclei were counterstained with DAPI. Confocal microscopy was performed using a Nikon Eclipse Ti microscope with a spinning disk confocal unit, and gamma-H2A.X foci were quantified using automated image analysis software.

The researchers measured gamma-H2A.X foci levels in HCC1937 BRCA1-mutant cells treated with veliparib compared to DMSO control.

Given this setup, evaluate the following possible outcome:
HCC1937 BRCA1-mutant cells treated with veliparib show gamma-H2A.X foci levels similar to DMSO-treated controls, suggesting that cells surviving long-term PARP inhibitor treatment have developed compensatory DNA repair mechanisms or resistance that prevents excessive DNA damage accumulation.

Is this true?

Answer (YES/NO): NO